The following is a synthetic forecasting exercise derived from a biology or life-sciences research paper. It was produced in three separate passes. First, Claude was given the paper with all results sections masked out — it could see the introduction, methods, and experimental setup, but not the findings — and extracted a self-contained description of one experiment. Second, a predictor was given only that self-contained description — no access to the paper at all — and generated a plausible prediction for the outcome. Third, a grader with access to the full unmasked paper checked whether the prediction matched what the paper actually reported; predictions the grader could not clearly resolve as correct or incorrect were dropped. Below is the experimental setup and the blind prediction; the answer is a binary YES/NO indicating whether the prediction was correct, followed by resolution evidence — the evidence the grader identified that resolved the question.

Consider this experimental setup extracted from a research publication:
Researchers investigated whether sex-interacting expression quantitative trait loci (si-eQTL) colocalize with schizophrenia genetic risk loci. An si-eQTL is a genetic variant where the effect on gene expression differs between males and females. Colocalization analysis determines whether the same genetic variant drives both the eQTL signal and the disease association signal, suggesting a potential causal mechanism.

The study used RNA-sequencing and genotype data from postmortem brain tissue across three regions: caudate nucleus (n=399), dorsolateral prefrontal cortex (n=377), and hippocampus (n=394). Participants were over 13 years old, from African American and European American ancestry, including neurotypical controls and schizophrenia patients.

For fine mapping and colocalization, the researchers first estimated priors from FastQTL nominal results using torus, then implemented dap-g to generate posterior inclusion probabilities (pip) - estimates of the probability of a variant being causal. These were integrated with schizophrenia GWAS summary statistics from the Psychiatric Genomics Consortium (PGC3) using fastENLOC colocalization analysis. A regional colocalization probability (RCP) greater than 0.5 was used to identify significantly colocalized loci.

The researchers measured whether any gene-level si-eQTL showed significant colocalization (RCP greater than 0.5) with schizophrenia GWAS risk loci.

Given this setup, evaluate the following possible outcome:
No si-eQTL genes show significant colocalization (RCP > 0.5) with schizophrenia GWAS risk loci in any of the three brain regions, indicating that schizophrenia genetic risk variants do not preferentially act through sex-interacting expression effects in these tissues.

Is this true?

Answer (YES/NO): NO